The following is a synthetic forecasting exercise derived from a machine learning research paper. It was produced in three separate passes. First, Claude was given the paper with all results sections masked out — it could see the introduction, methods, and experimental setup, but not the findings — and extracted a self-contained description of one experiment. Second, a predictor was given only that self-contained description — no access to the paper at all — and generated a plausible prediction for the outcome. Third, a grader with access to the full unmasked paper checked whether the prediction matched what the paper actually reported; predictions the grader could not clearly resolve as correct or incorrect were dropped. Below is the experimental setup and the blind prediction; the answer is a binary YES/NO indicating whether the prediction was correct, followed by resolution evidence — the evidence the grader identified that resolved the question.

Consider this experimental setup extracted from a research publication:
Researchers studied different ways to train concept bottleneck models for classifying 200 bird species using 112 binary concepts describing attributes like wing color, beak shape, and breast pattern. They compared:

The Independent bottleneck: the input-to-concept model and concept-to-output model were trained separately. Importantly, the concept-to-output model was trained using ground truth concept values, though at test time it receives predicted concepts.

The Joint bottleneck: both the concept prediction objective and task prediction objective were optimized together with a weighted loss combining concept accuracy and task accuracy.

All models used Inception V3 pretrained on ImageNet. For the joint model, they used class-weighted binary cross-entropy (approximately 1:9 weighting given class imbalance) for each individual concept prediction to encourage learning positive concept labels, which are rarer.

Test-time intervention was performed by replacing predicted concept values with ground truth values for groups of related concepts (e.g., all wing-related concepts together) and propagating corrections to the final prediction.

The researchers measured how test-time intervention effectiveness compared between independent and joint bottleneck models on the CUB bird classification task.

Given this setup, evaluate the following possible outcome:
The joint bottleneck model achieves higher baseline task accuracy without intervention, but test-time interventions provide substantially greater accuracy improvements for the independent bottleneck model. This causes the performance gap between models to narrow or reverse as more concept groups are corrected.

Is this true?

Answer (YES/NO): YES